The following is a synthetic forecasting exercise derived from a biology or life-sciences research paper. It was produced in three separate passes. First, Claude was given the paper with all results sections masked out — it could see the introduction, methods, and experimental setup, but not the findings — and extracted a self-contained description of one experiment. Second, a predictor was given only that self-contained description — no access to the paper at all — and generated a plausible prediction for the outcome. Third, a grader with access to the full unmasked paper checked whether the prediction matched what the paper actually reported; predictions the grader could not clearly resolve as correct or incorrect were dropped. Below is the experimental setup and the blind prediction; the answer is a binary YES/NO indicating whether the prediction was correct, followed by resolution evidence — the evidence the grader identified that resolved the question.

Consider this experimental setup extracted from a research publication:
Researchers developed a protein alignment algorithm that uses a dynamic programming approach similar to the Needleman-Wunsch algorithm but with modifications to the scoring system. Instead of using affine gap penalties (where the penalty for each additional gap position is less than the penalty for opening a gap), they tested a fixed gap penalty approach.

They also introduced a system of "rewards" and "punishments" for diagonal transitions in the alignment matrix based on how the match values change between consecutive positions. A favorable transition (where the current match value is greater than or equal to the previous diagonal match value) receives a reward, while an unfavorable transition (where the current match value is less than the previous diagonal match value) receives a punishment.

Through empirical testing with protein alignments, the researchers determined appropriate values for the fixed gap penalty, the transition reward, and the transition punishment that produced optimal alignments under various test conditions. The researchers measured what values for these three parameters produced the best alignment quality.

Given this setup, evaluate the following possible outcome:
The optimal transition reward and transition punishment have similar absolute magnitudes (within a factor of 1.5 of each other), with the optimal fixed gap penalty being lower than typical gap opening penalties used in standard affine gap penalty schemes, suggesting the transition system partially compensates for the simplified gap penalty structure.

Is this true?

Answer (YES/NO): NO